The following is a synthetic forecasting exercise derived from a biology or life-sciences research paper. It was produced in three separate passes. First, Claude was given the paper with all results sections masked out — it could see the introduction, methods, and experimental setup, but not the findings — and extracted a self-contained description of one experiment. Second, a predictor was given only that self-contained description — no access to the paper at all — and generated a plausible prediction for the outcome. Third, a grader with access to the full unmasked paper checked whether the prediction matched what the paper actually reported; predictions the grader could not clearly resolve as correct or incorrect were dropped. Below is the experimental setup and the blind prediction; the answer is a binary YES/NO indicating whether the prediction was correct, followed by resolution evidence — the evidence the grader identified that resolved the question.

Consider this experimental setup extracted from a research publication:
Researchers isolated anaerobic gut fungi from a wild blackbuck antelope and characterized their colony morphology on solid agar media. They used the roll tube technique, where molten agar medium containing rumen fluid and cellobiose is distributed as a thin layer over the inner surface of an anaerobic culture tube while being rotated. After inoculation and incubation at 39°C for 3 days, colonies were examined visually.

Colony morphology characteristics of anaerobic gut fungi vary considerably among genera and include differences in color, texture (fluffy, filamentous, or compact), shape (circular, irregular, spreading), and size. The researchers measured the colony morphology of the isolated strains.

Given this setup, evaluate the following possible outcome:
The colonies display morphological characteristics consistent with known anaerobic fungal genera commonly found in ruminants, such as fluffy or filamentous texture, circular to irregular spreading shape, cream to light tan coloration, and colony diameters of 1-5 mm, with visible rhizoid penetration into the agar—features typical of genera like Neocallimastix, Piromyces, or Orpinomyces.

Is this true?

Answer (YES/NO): NO